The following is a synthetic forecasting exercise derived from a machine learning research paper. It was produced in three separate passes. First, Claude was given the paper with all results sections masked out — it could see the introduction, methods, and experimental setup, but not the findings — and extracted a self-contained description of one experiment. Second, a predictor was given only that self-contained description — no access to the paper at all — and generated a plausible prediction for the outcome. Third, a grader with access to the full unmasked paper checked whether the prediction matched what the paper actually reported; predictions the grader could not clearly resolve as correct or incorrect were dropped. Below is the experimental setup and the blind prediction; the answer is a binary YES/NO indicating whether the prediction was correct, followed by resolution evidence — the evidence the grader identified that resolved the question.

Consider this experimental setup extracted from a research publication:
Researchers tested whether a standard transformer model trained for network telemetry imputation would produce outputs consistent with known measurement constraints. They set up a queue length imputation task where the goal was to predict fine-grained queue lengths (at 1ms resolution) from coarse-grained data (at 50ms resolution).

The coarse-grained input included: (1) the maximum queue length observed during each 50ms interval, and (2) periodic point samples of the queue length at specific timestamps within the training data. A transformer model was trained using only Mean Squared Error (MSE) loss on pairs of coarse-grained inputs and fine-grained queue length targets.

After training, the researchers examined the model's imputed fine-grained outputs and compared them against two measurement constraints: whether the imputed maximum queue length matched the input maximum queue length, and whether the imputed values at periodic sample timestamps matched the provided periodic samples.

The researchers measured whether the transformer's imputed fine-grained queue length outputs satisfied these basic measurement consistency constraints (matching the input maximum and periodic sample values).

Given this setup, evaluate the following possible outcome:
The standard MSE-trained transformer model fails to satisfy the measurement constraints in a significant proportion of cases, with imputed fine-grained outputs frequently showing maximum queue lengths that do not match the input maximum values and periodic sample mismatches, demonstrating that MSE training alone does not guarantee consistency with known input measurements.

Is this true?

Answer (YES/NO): NO